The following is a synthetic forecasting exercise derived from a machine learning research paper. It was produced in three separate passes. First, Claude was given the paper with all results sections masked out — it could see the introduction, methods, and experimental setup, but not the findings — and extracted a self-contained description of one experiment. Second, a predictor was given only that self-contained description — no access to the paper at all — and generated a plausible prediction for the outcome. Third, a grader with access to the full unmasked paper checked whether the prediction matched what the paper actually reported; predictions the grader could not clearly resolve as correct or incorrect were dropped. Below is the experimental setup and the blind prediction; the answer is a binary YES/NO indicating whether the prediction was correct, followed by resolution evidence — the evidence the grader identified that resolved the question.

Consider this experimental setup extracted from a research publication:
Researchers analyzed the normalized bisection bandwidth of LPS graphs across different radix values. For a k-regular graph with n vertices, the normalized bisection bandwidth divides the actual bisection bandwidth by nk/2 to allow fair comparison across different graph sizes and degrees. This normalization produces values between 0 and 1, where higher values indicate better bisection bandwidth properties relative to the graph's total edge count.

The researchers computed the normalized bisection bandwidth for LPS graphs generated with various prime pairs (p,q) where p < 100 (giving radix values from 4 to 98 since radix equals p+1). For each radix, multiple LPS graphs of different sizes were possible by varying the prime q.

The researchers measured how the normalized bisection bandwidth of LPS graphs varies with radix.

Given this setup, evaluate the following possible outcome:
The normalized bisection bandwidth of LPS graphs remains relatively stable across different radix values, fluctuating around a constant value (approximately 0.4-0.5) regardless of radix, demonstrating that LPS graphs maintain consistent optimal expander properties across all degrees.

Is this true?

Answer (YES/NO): NO